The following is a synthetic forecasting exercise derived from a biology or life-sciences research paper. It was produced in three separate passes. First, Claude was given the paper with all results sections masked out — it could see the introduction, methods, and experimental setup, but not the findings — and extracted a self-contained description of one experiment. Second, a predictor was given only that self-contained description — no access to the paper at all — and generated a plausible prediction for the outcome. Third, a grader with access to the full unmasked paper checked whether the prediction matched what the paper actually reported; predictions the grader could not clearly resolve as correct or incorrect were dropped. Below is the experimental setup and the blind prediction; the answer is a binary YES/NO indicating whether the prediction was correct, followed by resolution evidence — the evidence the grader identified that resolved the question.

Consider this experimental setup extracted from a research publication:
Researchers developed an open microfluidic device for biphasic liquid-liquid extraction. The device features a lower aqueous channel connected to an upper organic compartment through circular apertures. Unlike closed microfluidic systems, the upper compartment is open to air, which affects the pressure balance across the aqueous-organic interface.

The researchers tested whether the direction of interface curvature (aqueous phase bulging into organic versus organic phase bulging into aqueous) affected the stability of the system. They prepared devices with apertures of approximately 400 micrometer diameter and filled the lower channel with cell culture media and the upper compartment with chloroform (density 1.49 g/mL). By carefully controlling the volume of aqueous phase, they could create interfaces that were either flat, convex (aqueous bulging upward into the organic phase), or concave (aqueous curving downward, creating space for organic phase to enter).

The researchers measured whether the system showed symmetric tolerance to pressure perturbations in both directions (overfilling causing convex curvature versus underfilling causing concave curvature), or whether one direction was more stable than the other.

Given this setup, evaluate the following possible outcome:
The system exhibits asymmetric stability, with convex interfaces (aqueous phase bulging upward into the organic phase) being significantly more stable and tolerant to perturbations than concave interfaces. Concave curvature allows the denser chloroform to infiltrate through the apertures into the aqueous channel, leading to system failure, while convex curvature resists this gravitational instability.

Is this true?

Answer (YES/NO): NO